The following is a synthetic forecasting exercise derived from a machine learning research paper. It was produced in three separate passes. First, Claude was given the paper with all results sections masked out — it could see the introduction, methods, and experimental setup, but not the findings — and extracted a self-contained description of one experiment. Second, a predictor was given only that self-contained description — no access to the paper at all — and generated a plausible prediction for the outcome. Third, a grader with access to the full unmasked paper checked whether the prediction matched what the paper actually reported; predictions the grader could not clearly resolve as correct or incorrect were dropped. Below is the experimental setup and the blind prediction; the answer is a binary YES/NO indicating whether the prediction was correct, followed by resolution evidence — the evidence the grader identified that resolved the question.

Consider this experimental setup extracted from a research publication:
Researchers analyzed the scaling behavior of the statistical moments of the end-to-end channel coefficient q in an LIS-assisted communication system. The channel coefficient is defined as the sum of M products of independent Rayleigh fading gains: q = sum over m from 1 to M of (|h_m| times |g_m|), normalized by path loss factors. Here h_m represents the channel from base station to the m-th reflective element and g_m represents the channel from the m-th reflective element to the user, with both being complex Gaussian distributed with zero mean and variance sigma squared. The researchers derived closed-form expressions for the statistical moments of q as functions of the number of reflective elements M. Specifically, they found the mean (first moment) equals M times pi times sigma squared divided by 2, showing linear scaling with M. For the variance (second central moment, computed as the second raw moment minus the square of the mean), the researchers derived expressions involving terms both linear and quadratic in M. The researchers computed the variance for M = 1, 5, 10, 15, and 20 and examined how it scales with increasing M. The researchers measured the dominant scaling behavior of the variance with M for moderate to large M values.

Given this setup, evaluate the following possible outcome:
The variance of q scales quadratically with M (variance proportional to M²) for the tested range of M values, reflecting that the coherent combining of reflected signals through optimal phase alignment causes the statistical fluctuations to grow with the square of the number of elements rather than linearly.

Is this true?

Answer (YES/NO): NO